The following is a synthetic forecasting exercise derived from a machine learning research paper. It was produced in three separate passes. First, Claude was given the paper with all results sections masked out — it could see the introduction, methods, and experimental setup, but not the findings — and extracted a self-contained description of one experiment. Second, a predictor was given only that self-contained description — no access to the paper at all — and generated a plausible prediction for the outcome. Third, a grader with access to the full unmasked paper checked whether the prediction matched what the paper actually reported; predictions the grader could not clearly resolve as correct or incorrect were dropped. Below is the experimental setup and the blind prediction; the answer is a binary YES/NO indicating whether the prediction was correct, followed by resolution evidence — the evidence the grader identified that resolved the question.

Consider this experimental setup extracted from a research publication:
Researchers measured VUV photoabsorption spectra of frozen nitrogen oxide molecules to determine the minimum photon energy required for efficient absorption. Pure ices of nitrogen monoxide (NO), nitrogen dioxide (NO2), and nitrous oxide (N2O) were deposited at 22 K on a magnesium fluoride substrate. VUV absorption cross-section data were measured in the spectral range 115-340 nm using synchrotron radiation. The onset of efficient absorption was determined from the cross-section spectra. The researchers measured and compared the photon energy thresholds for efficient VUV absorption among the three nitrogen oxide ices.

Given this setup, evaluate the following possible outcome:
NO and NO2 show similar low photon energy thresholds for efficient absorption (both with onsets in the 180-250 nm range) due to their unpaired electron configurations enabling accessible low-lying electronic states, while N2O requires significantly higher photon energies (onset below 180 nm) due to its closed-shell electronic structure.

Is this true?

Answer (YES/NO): YES